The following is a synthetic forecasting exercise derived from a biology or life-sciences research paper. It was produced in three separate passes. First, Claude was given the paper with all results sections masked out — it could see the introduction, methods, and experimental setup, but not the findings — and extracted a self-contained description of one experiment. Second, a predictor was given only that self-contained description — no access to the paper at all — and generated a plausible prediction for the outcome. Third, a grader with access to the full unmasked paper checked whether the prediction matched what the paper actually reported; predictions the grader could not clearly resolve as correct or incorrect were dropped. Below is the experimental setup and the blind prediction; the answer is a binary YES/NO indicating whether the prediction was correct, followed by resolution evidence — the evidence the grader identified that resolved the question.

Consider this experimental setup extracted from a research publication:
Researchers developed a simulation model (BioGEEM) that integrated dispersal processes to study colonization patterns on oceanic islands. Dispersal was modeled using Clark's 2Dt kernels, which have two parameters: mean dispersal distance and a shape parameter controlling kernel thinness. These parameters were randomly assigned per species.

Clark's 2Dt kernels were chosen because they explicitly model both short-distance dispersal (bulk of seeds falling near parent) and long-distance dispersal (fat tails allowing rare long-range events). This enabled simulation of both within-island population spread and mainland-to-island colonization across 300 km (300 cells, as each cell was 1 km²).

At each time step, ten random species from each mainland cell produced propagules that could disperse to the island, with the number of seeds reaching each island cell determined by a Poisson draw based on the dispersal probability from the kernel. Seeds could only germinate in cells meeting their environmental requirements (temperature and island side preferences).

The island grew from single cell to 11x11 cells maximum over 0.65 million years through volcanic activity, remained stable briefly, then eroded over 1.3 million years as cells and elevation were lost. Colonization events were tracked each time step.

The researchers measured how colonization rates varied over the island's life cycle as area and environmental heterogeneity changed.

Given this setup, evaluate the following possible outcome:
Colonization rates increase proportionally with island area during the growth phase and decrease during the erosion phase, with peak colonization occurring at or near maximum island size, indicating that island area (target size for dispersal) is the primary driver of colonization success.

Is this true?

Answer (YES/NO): NO